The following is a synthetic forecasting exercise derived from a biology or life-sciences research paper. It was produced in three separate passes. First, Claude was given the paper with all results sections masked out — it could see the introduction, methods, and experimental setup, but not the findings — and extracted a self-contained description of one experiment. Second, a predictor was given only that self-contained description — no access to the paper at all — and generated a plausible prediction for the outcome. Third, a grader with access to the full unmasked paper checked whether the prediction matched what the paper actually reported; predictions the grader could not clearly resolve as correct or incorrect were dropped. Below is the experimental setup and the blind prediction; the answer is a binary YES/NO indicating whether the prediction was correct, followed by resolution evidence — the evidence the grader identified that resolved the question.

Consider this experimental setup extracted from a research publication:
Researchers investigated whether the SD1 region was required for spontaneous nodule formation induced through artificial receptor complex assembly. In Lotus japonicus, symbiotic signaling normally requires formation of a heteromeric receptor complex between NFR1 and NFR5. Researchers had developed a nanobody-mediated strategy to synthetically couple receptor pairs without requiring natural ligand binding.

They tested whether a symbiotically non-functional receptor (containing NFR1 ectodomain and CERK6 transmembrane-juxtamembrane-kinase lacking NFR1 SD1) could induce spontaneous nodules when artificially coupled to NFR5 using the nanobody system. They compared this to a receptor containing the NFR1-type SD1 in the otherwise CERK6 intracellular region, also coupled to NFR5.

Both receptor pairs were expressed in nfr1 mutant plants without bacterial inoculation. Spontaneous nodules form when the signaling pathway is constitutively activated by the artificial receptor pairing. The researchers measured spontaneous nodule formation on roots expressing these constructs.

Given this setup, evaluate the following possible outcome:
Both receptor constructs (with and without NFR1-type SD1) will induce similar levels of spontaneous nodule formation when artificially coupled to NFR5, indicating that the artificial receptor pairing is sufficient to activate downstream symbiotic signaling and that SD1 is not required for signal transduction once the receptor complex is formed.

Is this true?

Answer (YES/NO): NO